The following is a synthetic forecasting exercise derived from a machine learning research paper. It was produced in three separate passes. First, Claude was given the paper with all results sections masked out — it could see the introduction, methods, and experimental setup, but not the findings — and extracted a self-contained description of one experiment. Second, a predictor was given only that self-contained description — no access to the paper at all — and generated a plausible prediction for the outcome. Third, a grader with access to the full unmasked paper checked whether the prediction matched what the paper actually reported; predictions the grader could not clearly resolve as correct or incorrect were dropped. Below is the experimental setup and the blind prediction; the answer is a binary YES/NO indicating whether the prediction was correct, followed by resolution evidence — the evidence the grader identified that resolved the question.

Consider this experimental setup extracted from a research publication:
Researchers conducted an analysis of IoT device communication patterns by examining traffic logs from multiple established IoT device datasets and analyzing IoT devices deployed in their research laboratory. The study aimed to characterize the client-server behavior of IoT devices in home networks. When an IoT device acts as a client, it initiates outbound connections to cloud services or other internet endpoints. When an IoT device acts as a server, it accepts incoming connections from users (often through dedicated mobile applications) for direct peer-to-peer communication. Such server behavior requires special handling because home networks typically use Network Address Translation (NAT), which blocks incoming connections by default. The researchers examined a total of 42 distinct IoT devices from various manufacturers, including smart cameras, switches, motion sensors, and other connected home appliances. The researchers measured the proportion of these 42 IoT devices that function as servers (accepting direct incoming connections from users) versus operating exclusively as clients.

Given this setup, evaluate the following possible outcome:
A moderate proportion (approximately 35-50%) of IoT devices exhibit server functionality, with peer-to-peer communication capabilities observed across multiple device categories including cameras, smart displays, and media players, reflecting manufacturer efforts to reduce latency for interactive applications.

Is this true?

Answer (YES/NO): NO